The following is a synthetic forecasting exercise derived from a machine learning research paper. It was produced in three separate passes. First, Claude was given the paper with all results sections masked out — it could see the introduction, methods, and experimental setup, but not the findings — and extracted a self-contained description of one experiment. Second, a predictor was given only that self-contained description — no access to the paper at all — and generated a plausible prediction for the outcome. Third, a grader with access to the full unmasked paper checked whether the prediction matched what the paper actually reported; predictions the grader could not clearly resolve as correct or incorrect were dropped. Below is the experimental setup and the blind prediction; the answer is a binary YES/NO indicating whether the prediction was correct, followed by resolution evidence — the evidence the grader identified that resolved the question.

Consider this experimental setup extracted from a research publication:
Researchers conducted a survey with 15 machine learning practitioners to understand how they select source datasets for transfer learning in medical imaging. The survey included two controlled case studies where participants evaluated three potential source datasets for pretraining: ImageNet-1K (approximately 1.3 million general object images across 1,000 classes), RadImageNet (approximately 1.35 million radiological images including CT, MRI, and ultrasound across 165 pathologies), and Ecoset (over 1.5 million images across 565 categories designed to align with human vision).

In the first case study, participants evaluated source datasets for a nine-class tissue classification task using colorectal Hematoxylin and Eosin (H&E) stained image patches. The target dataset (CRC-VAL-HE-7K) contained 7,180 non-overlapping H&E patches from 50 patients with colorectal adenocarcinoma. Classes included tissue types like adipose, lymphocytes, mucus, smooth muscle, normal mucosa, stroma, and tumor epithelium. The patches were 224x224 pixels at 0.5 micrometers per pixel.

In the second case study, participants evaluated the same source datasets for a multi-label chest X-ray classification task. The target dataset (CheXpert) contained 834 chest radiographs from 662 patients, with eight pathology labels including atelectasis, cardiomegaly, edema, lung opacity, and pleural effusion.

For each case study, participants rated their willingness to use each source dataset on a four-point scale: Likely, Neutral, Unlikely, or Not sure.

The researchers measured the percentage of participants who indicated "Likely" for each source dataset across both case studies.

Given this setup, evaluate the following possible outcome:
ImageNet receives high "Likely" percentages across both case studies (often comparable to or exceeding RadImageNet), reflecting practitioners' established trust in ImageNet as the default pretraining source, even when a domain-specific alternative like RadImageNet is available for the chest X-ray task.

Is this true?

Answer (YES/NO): NO